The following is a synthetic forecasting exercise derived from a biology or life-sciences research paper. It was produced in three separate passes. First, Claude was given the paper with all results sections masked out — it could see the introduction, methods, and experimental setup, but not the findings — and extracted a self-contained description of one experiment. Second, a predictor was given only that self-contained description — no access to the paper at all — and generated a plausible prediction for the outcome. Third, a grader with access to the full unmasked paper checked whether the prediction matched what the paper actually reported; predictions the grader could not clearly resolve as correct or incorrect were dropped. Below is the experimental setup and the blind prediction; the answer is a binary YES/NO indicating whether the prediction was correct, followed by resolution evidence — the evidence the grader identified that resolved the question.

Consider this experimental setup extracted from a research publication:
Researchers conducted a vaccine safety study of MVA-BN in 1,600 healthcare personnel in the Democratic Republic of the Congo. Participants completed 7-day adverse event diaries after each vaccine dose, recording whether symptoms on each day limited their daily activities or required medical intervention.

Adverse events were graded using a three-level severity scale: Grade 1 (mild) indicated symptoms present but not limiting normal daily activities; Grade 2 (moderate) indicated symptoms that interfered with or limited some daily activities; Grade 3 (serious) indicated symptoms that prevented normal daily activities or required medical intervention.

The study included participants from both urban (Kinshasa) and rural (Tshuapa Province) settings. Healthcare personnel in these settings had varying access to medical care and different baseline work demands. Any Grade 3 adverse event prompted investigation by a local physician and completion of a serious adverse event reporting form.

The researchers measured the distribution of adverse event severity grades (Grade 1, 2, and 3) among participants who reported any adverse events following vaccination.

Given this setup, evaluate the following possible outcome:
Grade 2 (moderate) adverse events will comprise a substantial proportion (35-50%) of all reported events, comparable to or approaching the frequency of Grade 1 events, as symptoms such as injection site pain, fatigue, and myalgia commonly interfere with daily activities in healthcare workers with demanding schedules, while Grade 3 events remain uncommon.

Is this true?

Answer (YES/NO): NO